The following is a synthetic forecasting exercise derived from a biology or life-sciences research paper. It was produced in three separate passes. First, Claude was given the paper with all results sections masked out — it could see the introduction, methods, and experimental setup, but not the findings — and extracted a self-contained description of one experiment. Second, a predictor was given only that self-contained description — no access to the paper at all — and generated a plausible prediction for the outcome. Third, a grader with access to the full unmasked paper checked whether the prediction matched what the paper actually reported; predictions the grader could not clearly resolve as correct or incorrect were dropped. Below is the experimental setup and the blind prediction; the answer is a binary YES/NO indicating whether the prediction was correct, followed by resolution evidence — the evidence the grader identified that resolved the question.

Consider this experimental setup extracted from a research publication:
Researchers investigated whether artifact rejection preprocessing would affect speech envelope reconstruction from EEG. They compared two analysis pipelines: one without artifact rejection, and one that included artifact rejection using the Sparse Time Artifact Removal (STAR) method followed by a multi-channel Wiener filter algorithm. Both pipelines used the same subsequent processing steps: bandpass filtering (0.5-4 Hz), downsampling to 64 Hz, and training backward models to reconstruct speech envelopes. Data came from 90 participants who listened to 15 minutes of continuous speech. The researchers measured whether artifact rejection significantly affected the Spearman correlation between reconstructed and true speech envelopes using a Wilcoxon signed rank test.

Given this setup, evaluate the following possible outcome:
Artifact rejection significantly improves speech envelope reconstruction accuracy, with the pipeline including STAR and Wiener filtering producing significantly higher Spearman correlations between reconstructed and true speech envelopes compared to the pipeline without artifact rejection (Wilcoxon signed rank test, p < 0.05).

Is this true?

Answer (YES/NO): NO